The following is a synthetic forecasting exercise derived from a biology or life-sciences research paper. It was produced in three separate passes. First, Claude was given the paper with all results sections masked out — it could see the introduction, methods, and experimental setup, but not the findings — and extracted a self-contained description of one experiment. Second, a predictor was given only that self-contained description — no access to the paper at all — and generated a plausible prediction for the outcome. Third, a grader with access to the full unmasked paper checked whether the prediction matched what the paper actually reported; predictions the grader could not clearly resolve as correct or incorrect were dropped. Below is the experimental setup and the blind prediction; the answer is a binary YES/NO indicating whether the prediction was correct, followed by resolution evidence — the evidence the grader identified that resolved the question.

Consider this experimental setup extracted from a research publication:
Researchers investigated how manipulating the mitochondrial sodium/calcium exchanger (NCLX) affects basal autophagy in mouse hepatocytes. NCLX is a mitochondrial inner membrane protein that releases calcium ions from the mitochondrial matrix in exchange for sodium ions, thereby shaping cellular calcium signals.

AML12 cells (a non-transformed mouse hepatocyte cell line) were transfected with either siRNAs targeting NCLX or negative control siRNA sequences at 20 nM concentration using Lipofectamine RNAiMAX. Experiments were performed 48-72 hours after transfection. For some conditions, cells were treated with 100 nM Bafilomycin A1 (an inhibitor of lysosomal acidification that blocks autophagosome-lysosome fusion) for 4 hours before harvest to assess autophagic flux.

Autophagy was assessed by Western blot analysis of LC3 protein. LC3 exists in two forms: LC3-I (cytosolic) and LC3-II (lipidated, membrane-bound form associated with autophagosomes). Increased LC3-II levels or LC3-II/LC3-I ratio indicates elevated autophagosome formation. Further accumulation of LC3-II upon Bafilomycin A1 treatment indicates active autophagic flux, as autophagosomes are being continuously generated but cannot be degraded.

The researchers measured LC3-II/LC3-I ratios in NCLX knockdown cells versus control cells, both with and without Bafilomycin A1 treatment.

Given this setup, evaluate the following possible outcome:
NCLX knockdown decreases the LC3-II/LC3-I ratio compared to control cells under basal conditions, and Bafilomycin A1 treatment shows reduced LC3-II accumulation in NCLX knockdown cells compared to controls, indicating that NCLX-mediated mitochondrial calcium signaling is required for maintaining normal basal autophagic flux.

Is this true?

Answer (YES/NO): NO